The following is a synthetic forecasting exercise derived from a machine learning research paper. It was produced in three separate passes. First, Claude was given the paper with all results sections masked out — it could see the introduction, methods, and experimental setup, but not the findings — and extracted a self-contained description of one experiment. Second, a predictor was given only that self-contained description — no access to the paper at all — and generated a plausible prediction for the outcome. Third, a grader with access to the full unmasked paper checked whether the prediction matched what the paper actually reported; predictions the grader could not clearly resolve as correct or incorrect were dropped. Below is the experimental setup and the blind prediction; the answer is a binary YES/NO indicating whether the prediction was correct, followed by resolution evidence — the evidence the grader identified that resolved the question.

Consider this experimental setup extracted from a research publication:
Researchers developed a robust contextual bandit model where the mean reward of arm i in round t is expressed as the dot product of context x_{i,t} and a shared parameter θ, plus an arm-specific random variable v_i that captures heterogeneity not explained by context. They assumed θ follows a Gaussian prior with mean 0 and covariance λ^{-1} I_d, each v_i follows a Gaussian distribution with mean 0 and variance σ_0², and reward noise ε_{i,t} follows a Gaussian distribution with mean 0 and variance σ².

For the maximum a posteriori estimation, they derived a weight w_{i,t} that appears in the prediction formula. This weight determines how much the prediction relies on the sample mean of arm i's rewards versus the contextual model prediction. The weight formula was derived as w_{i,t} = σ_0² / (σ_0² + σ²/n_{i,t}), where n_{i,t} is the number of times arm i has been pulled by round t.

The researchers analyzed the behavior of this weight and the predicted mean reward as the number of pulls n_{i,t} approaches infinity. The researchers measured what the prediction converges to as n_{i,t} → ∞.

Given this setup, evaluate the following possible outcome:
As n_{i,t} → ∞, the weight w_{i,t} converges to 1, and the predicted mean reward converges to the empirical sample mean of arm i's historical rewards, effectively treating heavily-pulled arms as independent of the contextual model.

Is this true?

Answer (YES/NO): NO